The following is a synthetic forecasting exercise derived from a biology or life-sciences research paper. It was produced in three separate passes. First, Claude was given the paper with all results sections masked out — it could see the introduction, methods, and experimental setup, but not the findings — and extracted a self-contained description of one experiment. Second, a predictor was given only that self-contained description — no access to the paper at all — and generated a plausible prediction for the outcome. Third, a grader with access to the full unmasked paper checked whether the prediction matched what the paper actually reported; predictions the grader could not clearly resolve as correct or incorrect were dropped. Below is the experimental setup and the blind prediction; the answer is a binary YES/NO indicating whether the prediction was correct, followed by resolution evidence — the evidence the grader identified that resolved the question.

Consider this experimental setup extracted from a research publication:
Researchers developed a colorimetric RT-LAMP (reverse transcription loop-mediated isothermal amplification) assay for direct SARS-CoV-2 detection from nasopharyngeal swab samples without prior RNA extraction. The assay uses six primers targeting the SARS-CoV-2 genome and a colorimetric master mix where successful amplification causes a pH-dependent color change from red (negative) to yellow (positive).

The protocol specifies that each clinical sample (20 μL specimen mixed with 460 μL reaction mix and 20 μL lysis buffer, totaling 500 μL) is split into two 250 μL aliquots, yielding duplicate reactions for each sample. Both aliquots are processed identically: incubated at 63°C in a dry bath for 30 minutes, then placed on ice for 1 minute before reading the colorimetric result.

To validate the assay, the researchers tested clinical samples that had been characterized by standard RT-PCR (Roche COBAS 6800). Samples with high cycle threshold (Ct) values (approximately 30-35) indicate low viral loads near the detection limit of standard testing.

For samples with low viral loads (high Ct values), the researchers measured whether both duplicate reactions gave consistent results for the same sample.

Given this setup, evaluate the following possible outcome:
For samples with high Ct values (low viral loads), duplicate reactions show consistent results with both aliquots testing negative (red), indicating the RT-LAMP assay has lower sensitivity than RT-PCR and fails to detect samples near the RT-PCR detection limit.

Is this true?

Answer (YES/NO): NO